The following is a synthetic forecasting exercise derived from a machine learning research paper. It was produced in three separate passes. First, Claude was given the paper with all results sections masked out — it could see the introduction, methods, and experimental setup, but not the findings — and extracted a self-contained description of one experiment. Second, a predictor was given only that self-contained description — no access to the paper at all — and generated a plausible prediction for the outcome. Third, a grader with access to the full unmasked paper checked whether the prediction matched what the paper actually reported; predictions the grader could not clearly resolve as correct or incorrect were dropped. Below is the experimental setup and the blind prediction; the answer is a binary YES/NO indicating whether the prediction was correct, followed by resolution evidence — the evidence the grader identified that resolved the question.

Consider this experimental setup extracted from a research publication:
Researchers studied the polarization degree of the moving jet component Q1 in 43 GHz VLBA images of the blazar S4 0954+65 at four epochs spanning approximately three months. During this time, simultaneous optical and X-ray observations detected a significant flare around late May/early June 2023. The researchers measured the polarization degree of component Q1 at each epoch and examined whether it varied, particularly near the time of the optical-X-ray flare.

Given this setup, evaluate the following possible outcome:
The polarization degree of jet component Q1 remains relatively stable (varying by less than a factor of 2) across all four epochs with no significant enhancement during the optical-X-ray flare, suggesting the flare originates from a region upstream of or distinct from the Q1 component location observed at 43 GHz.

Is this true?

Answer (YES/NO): NO